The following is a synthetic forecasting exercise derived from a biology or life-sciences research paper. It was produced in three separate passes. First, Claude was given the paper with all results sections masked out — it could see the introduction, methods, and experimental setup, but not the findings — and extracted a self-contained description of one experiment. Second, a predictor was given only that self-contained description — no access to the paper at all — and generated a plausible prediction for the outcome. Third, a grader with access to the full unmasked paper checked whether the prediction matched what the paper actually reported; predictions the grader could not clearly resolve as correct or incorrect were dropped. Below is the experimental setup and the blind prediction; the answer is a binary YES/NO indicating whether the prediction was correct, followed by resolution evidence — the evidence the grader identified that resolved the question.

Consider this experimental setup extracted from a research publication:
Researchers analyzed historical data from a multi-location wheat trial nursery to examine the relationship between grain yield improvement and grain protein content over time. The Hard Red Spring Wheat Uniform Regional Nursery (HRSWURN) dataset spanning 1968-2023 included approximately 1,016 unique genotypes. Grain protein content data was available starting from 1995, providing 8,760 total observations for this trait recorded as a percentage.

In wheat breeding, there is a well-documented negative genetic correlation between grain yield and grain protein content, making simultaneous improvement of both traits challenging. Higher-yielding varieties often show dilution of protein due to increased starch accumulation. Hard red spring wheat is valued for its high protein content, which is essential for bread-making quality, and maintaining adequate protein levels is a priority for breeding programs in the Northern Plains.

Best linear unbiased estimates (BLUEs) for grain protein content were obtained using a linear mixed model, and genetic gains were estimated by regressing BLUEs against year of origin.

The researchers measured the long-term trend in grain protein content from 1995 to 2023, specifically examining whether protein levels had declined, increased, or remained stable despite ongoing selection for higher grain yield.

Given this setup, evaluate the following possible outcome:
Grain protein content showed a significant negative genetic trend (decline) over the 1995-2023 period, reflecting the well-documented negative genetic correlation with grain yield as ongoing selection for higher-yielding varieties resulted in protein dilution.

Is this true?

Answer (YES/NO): NO